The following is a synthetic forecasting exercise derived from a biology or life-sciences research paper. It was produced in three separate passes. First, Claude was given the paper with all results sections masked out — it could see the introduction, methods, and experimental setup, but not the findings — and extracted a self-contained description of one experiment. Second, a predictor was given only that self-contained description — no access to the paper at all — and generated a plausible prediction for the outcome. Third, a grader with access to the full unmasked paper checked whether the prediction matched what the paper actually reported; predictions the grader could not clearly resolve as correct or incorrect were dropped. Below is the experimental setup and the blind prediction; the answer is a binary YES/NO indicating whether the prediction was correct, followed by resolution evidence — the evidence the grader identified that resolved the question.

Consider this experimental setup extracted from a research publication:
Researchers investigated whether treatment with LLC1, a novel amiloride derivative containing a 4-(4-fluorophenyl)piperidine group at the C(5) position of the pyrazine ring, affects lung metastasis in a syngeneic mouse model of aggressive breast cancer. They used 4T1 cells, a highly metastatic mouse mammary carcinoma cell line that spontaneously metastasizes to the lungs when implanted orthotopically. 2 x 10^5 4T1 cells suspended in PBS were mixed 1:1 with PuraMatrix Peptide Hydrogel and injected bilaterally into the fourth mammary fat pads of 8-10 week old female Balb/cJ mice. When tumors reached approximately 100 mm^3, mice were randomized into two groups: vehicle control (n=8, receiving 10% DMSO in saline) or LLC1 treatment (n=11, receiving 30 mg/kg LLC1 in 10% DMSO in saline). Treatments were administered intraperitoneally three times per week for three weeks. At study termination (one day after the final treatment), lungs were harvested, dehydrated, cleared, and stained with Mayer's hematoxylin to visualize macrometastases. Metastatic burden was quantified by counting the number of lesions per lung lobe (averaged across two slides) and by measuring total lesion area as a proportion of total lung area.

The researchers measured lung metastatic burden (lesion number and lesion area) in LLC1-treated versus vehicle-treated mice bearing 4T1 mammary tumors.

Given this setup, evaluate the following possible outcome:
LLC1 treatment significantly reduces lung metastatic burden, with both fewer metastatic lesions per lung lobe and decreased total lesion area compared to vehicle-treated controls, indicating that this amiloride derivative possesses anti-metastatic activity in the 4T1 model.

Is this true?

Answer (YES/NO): NO